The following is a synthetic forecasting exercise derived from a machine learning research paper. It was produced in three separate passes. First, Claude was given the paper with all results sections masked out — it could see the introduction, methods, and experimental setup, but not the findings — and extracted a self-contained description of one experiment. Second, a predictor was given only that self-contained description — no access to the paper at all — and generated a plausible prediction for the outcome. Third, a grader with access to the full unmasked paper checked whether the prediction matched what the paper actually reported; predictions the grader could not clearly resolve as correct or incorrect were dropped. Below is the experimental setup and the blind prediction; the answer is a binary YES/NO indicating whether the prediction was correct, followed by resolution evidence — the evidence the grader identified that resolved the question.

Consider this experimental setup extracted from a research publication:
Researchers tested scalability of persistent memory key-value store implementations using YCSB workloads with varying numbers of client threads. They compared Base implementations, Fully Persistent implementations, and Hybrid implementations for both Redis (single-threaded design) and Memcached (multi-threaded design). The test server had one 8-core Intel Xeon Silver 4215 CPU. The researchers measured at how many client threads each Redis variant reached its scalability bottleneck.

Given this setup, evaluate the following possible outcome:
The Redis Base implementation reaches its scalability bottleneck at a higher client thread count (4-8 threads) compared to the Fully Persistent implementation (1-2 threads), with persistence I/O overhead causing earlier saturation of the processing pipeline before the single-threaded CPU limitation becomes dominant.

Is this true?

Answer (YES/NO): NO